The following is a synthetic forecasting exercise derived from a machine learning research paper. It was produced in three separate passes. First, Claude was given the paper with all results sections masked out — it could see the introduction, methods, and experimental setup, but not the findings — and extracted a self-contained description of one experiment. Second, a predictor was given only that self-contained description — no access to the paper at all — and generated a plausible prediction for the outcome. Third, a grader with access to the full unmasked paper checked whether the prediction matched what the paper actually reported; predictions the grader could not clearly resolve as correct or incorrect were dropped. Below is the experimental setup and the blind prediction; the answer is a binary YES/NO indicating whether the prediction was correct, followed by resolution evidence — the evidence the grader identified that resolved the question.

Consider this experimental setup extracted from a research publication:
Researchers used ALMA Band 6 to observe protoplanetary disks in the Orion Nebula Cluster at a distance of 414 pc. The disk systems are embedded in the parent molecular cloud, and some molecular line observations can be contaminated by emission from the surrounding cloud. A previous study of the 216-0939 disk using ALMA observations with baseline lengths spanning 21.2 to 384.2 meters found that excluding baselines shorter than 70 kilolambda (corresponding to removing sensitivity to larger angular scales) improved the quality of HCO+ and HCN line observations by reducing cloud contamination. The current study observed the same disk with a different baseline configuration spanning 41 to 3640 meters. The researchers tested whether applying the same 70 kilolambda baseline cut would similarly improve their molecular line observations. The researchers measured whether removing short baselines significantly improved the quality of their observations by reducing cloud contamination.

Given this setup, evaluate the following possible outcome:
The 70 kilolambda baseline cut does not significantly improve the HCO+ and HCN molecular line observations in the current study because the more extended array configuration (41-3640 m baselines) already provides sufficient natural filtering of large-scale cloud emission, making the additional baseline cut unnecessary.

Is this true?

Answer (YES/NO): YES